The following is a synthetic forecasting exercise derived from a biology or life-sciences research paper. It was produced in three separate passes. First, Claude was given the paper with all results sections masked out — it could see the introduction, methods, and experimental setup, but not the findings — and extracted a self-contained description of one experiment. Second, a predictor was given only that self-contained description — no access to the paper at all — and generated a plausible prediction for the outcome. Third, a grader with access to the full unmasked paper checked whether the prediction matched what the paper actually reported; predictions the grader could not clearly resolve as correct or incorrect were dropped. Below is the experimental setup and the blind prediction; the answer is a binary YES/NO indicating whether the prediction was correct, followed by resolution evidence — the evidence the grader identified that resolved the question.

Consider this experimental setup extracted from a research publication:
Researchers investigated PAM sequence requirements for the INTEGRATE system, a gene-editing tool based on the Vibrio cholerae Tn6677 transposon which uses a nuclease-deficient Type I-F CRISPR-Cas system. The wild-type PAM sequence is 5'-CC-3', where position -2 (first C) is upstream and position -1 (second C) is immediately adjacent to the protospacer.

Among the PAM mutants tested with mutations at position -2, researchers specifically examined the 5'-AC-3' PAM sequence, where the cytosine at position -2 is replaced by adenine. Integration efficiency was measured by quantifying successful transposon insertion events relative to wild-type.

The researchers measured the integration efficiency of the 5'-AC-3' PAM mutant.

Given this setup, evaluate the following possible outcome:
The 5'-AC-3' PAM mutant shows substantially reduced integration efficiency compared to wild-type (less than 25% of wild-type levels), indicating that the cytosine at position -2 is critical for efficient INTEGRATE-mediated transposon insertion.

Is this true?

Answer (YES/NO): YES